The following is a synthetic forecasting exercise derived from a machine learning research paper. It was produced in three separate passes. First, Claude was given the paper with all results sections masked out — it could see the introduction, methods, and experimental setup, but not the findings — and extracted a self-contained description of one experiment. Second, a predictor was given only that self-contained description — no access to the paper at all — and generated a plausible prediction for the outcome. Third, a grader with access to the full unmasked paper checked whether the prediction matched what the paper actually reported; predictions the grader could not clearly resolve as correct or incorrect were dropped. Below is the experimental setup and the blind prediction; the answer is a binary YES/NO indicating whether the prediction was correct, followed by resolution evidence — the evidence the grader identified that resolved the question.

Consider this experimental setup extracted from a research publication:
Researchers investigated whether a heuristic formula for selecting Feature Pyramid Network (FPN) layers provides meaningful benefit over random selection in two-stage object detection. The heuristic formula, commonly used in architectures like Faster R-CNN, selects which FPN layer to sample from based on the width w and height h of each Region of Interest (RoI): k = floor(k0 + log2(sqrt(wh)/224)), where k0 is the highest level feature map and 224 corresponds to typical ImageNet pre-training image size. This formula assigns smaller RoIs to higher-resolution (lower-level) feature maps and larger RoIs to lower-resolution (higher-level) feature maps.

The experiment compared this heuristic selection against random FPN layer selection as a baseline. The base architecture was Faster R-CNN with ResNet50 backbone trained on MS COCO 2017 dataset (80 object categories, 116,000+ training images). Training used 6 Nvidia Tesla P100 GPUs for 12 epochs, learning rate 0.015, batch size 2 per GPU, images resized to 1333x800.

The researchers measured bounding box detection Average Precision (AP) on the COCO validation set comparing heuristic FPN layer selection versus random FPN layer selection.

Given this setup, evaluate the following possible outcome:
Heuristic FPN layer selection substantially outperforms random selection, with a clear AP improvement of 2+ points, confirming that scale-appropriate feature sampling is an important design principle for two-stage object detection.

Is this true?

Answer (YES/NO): NO